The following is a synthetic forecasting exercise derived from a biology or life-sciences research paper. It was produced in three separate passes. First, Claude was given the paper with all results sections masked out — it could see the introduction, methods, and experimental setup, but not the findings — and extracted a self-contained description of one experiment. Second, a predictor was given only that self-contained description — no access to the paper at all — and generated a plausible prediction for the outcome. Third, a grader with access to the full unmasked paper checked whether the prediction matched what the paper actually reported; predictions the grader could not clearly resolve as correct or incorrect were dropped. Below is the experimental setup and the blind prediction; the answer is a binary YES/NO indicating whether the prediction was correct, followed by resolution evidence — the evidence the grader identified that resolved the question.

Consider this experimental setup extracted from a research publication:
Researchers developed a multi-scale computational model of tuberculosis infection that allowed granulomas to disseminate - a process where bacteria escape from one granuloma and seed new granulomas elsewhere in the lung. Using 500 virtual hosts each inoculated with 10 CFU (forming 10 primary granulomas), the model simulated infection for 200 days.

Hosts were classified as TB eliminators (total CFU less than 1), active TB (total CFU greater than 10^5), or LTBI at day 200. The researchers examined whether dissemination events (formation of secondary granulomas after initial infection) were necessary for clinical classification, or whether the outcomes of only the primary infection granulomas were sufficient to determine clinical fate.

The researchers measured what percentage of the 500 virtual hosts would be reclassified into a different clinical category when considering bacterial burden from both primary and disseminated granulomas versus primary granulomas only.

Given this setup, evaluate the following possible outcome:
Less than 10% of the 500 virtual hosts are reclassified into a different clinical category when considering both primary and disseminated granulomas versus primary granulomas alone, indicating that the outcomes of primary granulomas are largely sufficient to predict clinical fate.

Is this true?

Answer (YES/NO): YES